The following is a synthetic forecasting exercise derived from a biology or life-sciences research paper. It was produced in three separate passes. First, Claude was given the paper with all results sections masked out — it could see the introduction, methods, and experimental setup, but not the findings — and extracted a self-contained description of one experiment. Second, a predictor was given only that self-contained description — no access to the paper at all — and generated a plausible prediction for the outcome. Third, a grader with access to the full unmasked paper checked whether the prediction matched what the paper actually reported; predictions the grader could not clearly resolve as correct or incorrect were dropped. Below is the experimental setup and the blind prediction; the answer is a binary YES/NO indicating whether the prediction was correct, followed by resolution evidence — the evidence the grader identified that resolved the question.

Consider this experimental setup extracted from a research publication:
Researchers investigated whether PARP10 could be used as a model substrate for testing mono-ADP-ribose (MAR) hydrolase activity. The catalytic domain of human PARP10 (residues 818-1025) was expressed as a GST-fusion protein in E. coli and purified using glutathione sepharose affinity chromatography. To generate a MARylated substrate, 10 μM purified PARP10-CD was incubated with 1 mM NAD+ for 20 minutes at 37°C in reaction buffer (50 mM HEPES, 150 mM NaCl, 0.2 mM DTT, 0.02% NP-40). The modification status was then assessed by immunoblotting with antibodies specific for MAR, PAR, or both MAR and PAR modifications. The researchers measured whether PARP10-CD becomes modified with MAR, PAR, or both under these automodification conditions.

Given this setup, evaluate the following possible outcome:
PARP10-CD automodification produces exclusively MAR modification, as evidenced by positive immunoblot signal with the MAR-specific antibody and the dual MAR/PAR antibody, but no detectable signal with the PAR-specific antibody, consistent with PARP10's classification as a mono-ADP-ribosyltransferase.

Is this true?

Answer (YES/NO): YES